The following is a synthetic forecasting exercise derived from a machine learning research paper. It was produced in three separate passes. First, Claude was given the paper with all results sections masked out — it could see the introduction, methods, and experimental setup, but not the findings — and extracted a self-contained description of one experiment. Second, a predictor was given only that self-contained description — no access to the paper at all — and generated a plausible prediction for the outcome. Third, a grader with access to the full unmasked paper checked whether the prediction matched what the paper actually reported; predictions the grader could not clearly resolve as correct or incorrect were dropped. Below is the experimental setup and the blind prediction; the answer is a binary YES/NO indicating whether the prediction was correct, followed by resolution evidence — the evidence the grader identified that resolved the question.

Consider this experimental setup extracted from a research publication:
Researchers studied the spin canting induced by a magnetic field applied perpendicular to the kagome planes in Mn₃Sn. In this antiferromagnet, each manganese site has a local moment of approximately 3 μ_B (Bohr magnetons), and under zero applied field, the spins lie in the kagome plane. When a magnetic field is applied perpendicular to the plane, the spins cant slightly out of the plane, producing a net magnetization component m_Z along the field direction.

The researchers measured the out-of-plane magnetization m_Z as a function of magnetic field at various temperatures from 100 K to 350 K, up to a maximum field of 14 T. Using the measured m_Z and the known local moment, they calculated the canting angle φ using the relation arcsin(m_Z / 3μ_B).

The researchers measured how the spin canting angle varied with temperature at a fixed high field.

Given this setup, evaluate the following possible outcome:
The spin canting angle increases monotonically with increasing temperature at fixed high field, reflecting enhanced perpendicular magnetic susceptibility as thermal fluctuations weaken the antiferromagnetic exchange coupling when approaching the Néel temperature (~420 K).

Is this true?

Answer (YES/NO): YES